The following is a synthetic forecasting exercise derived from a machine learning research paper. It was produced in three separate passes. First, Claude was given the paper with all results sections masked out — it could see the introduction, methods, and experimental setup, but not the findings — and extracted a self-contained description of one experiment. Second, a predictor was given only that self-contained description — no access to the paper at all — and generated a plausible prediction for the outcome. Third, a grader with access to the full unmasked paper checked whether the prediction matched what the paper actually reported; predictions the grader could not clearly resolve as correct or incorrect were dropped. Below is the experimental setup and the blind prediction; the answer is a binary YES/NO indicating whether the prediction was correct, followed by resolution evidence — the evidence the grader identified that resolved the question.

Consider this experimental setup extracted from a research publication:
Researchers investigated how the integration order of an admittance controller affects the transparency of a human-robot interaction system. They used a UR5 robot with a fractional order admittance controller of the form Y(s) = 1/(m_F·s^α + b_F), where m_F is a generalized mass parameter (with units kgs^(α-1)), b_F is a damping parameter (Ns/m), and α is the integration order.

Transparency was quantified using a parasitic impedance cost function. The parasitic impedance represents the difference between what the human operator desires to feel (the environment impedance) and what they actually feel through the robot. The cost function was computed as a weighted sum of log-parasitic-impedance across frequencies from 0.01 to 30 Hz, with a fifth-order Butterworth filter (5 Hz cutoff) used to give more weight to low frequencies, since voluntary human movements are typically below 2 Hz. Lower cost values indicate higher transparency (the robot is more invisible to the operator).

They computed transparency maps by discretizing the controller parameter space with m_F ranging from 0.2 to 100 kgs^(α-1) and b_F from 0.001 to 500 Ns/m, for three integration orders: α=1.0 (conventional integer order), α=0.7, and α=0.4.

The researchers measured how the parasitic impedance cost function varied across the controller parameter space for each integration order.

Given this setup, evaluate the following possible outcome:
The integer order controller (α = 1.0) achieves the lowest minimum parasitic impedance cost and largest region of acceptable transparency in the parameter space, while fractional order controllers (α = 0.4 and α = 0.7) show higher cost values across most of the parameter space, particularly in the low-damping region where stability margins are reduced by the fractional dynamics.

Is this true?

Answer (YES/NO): NO